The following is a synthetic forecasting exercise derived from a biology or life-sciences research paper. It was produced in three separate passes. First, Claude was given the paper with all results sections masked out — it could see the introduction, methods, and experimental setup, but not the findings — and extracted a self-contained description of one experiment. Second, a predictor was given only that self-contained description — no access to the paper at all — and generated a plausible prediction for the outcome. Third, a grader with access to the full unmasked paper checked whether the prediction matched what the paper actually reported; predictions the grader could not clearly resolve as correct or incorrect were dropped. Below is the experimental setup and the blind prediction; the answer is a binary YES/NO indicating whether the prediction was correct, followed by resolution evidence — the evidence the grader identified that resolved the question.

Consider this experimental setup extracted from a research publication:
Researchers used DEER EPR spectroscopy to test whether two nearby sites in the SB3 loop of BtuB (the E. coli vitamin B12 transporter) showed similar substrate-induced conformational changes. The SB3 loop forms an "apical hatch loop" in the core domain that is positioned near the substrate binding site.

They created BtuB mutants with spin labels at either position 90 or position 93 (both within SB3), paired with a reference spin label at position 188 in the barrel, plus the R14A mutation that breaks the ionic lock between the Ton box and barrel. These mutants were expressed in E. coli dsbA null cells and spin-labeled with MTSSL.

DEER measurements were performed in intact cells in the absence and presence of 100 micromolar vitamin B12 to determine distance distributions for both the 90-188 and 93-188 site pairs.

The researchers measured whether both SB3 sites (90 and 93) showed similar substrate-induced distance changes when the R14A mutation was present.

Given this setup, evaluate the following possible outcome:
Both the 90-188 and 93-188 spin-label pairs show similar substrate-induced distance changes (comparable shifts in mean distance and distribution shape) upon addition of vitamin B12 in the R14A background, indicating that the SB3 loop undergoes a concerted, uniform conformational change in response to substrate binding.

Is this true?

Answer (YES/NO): YES